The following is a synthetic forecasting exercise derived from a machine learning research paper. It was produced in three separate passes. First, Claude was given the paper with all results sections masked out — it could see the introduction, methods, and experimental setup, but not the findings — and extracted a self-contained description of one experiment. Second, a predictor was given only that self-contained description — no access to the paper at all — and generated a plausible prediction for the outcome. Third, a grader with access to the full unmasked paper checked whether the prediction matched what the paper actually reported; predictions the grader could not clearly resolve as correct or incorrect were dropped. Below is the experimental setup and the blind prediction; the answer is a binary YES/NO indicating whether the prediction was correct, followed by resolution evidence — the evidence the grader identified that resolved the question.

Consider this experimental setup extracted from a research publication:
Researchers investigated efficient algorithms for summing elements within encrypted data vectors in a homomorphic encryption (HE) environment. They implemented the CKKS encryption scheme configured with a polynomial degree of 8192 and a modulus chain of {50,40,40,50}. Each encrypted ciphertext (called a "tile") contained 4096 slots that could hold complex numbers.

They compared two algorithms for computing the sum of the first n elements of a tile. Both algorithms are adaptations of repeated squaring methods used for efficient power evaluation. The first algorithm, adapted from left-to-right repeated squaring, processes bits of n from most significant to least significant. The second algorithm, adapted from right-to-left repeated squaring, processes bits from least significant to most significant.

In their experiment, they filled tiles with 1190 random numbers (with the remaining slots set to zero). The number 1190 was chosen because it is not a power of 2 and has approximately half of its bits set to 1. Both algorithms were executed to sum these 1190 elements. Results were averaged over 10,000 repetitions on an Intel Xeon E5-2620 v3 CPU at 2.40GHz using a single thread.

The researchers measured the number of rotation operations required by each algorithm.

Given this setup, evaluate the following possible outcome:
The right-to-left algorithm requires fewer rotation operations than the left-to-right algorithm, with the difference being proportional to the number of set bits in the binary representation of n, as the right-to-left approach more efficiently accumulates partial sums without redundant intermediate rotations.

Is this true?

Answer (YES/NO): NO